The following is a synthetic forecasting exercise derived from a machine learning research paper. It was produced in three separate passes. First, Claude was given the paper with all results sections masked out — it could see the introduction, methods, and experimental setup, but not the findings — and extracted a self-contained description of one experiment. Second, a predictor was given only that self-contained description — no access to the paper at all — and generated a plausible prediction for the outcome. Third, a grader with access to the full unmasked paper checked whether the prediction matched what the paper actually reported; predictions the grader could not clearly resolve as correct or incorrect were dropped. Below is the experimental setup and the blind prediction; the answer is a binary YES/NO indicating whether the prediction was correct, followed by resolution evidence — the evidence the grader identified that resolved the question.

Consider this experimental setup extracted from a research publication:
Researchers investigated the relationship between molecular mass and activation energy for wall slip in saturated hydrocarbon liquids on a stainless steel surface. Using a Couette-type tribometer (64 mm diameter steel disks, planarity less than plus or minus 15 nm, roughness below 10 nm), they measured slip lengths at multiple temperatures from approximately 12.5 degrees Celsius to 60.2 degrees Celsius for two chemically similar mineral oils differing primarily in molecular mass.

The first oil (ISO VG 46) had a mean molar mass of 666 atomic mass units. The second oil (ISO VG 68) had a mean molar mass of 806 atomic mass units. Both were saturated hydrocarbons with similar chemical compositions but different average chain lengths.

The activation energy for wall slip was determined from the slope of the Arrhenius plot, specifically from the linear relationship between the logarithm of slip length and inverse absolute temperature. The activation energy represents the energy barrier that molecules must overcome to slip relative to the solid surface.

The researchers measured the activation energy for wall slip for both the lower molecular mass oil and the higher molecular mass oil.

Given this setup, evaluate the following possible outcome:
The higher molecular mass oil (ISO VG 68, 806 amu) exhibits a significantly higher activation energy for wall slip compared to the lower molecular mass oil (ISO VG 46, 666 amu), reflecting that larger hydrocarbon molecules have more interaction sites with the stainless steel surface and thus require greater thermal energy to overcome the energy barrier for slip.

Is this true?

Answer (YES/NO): YES